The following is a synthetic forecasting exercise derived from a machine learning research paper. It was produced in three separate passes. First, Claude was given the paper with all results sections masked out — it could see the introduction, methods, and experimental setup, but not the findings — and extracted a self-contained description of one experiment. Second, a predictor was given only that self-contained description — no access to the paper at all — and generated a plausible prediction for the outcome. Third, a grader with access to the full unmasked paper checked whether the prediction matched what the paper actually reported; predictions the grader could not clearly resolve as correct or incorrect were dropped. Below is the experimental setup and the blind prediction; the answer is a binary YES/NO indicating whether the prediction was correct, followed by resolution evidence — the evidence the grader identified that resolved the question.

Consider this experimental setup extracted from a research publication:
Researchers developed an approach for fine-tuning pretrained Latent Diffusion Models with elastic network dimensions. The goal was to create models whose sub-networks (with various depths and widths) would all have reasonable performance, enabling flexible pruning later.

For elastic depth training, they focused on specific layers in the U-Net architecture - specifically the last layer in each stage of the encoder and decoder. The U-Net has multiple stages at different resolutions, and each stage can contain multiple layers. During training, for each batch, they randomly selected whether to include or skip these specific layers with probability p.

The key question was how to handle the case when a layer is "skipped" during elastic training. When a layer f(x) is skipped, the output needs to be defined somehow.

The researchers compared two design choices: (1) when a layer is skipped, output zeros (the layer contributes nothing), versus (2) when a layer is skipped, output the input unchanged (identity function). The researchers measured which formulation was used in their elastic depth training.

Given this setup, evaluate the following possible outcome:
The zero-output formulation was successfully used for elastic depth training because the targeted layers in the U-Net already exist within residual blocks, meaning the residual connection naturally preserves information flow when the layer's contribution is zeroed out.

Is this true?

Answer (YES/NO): NO